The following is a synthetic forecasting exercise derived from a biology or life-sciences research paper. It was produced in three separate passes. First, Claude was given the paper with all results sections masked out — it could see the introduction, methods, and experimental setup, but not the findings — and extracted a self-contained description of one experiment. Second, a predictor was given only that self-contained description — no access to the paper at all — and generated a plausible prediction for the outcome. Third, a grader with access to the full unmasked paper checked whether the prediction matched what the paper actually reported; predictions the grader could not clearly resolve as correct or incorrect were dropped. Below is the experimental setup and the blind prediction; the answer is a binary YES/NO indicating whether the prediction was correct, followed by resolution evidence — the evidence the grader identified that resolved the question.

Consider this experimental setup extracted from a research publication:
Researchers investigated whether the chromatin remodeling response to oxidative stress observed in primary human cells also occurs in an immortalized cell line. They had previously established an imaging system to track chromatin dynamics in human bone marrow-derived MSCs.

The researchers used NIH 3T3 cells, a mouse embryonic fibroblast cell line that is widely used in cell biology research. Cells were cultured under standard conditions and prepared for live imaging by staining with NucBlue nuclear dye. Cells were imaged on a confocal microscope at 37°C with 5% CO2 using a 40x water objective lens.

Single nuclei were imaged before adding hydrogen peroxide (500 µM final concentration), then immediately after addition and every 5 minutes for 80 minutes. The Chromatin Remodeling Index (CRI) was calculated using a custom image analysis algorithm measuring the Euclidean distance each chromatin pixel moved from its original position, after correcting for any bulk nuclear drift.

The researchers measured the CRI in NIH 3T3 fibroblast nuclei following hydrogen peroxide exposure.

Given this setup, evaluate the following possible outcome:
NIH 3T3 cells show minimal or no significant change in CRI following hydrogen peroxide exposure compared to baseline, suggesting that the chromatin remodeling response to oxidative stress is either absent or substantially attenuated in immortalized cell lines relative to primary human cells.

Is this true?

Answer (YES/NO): NO